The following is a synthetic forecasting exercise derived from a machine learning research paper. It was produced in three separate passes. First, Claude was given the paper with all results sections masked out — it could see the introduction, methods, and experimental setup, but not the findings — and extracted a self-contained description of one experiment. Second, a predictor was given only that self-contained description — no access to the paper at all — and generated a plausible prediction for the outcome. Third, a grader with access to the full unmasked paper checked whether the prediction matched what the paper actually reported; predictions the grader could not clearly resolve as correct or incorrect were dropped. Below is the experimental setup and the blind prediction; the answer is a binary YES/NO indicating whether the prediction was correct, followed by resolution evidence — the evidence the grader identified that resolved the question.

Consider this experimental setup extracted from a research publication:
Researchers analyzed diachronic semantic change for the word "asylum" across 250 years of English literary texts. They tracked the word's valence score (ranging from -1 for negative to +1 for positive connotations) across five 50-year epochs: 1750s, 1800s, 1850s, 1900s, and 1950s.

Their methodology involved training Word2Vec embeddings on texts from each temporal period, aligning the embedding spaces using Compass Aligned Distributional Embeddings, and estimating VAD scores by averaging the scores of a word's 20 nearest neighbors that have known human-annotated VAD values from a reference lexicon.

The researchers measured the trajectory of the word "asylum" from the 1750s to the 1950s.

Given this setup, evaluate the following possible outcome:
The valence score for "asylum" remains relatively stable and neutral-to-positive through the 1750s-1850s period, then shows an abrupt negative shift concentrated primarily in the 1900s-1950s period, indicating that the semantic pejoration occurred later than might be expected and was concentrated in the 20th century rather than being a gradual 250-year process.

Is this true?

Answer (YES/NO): NO